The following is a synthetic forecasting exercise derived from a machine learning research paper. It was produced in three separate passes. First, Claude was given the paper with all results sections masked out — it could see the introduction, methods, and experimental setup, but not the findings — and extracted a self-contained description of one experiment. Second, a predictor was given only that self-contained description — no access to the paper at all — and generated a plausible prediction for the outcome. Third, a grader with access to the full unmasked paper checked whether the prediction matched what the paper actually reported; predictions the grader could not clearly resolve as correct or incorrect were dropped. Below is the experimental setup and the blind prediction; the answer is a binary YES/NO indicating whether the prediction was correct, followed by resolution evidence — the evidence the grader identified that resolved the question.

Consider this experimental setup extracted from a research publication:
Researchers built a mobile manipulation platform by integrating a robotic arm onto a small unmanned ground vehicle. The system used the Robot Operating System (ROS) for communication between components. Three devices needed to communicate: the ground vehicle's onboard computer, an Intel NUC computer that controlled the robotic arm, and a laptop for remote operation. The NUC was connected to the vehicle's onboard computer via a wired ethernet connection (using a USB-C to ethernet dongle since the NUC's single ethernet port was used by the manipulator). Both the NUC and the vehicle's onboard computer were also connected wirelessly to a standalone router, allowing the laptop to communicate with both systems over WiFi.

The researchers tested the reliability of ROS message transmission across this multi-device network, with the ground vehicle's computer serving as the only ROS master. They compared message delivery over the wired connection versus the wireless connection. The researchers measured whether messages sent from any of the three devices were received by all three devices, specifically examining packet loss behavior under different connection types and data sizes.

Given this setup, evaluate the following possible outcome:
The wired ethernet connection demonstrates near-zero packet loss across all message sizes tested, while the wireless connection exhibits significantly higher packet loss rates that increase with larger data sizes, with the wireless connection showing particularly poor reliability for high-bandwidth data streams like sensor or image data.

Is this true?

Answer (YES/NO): NO